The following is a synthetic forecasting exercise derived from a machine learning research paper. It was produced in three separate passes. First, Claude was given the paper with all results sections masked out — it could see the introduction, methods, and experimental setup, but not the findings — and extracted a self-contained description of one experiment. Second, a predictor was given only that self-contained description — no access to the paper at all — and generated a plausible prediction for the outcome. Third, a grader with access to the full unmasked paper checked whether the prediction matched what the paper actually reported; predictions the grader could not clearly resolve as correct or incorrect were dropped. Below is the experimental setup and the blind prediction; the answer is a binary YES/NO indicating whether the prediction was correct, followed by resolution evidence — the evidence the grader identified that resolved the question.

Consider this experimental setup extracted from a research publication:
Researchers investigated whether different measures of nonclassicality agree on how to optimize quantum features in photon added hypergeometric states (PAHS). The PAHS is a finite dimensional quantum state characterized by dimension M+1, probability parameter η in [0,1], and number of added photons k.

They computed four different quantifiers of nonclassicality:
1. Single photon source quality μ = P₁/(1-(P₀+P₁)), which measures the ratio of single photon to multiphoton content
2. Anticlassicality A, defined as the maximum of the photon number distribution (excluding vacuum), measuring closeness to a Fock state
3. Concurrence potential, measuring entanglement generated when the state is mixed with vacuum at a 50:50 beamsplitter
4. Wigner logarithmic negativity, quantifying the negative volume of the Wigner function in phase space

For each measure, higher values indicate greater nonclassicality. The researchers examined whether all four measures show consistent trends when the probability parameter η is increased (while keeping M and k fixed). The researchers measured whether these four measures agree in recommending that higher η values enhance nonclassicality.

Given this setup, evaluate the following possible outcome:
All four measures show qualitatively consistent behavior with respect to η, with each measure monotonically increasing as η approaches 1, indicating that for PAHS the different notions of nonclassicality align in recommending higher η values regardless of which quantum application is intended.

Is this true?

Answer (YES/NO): NO